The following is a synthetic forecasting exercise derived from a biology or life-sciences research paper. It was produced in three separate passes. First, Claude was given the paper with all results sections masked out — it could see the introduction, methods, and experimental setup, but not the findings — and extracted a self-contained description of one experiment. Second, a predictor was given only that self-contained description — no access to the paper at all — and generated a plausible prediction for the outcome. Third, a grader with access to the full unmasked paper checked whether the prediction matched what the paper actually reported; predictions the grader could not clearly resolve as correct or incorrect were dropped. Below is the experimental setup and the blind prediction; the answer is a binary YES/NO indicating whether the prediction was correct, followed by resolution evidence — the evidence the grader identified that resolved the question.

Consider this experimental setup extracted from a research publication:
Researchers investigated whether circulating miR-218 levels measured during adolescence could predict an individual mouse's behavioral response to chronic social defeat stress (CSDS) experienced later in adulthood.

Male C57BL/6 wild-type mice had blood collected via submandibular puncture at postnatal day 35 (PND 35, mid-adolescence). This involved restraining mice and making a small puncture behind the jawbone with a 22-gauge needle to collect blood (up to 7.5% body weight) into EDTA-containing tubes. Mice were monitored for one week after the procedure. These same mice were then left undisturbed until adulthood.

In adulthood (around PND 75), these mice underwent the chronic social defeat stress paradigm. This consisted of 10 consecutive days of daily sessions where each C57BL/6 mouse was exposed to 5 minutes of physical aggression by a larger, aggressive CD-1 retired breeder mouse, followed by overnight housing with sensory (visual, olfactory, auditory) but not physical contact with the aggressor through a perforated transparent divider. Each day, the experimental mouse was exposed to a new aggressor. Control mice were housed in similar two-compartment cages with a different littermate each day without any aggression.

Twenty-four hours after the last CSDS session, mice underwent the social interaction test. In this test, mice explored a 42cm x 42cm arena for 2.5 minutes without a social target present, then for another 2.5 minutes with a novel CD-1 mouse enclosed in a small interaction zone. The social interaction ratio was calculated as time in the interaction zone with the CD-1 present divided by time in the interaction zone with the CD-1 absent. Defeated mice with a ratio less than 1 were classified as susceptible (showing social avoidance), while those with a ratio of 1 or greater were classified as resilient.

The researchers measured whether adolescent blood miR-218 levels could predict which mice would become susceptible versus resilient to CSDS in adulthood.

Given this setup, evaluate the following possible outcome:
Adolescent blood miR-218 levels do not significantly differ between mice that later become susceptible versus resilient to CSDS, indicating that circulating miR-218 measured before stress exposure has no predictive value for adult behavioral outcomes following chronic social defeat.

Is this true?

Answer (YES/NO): NO